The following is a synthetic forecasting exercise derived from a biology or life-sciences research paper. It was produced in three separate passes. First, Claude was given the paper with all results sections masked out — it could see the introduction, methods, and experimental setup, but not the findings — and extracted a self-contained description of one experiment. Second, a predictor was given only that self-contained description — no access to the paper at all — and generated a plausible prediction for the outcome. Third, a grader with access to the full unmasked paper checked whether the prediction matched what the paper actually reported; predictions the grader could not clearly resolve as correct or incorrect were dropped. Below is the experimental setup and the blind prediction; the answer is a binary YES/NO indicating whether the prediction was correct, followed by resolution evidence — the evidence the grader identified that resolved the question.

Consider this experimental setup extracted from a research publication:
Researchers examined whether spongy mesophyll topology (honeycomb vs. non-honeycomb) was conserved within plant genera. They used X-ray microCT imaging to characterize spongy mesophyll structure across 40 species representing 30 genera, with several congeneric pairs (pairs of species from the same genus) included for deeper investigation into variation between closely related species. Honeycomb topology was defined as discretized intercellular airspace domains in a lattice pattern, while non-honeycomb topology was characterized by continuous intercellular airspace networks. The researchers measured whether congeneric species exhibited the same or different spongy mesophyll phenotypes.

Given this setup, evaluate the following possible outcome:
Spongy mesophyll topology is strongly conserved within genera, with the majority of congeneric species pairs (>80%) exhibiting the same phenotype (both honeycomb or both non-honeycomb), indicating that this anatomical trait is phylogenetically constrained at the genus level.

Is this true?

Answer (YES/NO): YES